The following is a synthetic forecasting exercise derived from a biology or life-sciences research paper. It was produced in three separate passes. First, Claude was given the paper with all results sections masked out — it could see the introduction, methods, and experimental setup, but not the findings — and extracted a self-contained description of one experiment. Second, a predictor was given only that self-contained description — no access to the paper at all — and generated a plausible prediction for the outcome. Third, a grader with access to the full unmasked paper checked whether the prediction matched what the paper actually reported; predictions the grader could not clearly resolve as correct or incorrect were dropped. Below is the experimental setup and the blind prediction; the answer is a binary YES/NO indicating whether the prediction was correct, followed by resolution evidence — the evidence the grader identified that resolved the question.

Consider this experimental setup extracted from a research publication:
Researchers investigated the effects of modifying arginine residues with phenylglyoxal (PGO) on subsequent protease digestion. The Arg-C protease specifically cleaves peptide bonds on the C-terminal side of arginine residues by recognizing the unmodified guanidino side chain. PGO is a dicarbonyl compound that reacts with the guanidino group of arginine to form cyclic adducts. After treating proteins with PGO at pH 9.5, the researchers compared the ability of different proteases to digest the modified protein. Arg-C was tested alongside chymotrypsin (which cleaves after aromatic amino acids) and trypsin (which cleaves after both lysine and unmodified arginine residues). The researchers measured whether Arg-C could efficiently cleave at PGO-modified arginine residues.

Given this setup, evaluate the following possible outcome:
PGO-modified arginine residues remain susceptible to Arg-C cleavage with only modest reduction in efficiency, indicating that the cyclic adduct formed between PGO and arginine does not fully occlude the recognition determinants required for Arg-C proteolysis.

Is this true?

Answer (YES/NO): NO